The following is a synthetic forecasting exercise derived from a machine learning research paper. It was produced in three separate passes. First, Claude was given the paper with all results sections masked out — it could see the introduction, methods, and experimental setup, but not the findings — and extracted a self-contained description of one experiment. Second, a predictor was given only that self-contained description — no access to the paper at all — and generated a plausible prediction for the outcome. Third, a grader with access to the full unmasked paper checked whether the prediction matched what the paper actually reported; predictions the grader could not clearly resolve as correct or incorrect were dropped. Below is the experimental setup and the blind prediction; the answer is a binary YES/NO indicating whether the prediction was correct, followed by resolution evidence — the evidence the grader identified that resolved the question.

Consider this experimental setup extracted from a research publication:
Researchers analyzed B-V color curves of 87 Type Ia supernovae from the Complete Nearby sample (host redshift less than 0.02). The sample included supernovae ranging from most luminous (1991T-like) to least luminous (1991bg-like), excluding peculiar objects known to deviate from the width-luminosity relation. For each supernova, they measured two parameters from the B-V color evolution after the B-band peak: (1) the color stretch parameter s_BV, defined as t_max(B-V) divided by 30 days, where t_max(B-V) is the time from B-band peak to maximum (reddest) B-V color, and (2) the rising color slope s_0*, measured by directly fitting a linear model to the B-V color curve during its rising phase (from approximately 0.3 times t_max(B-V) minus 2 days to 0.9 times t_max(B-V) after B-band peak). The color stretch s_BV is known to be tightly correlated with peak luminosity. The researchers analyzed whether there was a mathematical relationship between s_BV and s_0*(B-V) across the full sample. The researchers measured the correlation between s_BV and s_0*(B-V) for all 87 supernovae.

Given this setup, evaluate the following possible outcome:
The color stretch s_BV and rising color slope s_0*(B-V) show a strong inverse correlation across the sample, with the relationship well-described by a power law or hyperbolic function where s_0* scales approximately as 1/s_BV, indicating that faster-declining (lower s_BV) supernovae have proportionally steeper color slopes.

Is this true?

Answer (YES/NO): NO